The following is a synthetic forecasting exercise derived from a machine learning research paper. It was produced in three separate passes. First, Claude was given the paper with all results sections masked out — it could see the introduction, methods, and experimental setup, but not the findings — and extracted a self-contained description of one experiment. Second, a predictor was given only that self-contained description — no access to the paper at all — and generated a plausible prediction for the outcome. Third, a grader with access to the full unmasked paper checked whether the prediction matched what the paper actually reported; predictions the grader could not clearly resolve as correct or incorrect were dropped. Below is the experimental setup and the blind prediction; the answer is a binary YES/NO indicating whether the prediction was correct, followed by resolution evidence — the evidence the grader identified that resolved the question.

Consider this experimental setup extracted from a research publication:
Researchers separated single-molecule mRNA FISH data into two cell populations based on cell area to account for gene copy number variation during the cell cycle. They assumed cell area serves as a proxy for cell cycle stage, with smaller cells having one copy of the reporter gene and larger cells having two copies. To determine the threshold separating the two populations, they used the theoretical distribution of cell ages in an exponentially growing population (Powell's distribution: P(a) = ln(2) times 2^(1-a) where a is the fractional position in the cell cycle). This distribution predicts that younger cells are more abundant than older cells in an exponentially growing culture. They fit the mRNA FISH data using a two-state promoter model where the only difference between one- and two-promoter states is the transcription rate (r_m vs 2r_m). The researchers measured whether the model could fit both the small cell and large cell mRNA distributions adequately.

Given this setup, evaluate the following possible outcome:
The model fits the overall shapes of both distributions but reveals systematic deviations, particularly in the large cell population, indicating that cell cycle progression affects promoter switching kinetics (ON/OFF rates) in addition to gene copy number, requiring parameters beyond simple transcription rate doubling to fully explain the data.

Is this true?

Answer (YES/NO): NO